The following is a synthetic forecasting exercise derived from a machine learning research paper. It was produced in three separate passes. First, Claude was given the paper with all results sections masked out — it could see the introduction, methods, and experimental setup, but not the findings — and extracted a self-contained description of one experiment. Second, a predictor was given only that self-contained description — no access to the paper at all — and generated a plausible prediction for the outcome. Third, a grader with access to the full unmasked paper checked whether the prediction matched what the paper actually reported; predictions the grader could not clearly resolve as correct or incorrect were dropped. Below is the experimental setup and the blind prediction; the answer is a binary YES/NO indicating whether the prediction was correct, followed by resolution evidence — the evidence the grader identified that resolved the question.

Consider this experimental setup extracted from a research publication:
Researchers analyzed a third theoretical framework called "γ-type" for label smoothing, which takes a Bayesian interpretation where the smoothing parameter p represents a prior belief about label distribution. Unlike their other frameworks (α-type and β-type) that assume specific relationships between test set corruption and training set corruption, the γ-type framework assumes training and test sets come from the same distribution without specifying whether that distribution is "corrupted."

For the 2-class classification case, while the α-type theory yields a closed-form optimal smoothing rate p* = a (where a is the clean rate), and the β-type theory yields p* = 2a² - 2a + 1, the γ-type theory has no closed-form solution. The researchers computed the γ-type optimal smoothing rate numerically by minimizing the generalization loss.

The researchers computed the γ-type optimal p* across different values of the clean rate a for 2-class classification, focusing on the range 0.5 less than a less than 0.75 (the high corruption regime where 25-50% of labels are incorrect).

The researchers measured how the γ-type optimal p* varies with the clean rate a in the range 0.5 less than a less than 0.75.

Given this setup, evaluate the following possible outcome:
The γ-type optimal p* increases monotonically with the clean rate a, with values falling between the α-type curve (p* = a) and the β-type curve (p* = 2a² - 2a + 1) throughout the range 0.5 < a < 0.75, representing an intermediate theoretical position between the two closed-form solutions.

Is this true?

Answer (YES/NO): NO